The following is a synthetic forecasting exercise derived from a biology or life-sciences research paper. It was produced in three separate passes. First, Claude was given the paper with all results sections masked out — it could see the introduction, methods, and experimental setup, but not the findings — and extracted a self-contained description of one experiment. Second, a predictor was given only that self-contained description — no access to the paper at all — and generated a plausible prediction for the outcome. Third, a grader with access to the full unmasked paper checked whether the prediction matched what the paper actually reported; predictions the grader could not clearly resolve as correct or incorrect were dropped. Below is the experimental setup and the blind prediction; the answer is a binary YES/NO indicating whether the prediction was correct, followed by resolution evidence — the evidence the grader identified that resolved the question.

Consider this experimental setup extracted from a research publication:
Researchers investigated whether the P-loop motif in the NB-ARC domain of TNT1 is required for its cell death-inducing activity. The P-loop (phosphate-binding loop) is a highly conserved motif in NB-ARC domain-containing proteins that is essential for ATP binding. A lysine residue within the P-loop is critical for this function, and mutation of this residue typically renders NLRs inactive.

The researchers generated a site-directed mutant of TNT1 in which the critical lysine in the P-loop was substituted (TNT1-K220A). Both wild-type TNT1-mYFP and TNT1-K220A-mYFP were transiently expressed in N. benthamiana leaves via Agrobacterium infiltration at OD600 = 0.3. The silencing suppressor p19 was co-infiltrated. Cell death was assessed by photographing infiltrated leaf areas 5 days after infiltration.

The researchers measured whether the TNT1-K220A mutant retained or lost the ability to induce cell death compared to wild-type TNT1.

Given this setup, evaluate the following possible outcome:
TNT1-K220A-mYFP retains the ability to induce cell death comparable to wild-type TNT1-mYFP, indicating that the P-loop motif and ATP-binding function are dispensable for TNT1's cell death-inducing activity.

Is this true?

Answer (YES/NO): NO